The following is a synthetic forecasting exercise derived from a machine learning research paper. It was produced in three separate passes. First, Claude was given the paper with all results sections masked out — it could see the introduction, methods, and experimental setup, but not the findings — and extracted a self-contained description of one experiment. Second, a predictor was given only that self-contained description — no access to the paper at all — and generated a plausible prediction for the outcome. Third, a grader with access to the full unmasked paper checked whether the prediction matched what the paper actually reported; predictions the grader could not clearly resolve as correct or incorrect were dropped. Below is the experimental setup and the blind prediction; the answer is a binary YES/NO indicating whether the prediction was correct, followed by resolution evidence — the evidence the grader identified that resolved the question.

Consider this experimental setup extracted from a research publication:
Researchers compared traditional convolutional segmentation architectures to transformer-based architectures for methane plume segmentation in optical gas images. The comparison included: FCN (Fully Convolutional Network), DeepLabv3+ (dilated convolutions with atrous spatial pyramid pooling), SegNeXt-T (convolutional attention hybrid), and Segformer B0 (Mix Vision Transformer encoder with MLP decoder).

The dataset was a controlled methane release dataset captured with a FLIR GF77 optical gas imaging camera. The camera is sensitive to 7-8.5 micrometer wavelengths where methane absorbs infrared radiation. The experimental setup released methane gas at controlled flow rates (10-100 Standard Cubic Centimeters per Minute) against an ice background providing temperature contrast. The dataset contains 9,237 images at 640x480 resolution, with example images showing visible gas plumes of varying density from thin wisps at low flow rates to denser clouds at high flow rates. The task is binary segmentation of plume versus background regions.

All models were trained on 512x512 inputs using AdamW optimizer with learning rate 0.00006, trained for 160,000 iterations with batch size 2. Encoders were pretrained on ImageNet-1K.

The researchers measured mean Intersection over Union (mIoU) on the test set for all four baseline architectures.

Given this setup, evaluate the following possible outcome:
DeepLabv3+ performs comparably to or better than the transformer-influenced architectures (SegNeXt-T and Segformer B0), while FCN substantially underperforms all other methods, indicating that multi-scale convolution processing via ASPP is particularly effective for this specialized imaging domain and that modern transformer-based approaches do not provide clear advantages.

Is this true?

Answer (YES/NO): NO